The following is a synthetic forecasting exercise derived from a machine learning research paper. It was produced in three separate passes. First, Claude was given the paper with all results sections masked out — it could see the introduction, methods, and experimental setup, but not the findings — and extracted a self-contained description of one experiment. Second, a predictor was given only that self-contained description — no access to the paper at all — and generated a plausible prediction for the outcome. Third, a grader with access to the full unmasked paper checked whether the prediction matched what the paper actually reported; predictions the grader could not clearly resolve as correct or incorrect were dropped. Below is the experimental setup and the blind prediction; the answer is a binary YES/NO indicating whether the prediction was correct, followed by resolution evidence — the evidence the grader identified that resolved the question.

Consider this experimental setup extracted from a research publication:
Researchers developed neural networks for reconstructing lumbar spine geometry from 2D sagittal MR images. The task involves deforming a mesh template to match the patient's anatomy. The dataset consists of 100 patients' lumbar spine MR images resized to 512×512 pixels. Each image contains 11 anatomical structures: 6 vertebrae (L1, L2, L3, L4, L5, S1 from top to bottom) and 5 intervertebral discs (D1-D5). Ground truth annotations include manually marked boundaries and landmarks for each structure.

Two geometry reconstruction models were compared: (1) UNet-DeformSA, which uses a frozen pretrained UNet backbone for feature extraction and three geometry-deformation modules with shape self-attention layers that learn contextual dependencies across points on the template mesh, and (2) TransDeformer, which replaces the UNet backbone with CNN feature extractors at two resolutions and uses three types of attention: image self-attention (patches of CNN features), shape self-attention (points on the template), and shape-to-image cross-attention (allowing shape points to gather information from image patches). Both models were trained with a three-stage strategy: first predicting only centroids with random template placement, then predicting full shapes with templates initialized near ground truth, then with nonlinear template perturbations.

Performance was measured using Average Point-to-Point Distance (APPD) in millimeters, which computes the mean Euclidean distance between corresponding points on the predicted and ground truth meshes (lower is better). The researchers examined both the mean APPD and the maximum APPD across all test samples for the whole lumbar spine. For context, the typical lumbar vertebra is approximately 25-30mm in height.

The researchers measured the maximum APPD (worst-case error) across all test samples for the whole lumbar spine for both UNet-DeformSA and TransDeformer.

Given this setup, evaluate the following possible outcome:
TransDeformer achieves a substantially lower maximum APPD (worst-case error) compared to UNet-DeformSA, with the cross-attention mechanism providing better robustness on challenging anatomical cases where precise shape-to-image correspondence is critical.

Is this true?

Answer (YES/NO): YES